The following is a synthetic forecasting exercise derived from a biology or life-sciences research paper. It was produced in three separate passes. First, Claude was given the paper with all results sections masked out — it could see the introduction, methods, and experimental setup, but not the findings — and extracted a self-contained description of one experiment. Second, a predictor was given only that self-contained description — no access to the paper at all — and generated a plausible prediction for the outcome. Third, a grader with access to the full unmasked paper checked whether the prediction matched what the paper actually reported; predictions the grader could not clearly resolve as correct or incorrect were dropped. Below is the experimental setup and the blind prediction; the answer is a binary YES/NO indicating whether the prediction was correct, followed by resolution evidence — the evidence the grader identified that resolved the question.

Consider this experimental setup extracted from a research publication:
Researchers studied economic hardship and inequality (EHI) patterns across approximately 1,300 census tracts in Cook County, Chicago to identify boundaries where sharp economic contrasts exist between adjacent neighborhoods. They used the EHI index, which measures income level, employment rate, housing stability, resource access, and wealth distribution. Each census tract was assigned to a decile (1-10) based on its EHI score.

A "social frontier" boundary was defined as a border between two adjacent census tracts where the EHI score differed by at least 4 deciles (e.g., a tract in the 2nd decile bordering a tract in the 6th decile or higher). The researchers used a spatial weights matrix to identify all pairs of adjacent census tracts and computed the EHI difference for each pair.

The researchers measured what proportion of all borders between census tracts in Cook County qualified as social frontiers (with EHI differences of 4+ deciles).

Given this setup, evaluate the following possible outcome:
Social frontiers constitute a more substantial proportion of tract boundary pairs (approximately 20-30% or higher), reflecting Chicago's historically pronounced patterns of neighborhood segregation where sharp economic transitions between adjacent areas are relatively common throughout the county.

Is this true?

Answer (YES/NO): NO